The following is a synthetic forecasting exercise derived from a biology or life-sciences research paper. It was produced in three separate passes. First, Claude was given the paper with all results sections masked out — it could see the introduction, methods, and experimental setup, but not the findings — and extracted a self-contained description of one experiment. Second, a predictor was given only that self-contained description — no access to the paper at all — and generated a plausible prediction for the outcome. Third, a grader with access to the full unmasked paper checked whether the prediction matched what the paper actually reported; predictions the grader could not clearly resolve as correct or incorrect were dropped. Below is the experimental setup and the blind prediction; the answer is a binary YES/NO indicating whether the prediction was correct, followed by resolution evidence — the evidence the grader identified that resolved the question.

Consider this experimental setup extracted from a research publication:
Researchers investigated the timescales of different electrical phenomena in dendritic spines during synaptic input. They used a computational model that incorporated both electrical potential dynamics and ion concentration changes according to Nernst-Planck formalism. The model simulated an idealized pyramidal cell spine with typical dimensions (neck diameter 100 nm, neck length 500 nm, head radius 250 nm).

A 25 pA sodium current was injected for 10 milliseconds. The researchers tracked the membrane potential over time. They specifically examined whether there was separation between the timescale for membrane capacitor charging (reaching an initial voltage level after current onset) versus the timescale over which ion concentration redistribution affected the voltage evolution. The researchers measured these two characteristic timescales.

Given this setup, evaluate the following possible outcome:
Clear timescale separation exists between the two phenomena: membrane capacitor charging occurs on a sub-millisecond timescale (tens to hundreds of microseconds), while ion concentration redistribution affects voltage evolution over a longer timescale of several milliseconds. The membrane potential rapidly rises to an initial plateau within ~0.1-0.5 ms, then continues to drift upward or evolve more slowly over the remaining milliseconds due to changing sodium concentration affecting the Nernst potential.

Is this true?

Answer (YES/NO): NO